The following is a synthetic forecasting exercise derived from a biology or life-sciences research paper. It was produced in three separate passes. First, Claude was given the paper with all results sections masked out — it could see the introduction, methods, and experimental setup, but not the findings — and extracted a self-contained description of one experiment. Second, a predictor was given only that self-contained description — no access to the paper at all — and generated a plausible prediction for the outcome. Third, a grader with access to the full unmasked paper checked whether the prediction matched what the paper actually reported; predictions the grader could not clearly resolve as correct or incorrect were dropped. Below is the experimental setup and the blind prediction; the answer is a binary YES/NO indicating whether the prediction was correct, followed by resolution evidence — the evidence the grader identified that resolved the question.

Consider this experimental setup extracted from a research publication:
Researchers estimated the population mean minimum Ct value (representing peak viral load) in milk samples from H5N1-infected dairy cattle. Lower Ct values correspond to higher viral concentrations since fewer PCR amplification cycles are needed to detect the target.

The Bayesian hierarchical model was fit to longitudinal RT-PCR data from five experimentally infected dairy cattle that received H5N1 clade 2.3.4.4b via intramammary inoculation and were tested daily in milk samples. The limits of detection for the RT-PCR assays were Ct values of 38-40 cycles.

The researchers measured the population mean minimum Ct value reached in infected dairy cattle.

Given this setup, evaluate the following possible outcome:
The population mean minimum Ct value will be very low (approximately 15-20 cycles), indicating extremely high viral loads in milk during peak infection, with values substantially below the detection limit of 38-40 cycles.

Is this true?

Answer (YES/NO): YES